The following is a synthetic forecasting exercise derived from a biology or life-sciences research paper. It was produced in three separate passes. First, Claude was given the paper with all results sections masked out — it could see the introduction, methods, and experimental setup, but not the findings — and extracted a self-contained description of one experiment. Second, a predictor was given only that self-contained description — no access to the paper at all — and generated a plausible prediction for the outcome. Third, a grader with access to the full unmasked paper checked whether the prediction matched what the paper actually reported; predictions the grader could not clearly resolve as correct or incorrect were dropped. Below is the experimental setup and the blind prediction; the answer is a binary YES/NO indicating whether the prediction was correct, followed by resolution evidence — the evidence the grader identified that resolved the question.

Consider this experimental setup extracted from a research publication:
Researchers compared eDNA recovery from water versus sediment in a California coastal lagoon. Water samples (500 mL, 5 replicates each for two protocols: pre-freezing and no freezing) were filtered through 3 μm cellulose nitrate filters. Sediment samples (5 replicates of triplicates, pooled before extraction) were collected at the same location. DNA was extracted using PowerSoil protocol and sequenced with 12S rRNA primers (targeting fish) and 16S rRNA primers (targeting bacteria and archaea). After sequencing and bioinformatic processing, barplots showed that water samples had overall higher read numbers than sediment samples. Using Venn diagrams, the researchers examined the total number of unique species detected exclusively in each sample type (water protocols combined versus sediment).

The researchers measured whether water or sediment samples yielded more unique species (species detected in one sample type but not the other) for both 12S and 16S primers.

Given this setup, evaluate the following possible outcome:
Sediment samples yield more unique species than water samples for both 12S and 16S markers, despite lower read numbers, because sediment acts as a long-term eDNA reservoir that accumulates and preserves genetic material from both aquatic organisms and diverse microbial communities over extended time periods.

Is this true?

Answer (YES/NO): YES